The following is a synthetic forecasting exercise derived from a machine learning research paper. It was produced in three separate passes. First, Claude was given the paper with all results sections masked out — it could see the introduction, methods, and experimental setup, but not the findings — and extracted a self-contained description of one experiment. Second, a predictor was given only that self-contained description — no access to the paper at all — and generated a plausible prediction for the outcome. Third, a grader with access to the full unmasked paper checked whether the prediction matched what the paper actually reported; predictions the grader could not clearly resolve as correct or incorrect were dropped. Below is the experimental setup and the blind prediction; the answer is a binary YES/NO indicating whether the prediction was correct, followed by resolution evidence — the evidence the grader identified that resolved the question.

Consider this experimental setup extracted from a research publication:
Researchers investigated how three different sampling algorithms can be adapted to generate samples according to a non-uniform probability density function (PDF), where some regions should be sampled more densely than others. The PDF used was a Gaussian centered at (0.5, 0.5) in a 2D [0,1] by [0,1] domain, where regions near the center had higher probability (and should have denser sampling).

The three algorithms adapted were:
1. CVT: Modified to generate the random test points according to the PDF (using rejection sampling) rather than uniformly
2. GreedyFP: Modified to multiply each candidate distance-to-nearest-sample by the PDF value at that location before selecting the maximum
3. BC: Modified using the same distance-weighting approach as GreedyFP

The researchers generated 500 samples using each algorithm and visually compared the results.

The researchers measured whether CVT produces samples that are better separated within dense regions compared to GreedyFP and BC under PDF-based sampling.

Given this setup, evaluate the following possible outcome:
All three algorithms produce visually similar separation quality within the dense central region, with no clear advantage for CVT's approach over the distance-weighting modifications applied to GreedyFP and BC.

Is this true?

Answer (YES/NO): NO